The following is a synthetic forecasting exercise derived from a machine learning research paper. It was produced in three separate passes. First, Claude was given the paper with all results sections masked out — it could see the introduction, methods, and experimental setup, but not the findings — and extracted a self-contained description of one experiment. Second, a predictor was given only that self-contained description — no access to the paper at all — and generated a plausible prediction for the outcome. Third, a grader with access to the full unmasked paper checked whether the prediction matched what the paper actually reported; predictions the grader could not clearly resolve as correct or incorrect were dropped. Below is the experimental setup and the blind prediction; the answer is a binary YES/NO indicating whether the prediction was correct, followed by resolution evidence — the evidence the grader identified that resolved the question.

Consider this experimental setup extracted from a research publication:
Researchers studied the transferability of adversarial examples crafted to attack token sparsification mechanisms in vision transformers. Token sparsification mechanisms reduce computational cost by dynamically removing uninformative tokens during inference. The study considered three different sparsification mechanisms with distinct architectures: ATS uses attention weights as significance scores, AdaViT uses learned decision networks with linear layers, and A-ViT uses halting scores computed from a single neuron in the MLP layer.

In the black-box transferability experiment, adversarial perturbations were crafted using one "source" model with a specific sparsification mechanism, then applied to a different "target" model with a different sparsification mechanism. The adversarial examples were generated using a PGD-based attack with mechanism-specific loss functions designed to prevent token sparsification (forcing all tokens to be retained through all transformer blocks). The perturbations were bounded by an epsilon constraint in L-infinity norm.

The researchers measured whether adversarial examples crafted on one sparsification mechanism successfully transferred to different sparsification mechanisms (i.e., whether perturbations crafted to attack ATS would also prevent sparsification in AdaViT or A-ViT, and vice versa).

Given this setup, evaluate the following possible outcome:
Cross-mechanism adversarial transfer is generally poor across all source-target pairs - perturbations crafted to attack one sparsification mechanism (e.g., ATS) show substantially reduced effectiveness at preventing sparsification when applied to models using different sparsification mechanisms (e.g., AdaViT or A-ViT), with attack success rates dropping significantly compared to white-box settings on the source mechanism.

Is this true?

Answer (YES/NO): NO